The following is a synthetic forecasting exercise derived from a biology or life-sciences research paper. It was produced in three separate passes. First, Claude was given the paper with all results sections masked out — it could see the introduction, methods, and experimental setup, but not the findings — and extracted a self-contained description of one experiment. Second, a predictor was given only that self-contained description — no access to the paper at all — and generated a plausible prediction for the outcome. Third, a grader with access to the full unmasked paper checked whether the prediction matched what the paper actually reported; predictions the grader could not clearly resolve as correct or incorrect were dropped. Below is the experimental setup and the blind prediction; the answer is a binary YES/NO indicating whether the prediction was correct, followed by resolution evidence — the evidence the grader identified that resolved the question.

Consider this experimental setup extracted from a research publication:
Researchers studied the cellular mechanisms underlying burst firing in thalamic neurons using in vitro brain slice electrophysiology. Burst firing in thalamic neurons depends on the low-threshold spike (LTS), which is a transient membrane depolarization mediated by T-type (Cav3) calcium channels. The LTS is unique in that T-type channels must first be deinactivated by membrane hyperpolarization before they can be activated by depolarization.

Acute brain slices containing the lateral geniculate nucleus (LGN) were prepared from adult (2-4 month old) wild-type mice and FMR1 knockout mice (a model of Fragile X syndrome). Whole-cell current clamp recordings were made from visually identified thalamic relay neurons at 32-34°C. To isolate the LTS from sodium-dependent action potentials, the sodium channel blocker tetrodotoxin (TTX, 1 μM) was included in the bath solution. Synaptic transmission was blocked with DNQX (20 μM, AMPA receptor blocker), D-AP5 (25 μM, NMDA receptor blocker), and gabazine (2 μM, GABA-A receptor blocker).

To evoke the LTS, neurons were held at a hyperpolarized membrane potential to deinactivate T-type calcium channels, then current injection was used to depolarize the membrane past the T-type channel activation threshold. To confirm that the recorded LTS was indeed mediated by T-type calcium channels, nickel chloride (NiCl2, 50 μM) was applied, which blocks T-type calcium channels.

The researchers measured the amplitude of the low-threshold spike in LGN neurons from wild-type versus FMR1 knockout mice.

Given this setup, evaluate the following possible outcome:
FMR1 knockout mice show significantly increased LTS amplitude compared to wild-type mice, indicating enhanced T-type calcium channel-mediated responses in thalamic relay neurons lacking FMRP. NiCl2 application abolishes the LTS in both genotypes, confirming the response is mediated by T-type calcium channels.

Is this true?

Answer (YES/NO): NO